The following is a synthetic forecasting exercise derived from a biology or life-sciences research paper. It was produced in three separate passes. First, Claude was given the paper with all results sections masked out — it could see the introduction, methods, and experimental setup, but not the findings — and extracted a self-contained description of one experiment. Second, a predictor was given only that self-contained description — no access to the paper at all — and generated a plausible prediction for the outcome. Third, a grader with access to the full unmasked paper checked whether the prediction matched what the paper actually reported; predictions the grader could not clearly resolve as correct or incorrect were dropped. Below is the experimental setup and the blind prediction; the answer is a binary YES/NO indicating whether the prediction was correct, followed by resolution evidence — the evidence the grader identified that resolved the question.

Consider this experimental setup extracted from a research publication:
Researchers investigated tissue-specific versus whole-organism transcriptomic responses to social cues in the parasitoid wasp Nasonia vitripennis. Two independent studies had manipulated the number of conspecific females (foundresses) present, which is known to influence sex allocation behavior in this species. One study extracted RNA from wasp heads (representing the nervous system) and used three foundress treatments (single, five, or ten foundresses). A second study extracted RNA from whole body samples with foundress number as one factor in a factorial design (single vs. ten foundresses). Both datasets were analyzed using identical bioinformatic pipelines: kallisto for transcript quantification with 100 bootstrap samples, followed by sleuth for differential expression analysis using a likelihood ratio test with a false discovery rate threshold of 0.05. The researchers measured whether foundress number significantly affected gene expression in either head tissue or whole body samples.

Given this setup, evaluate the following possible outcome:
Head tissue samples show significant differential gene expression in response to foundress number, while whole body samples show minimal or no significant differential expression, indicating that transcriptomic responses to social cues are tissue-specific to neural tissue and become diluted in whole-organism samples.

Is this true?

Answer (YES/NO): NO